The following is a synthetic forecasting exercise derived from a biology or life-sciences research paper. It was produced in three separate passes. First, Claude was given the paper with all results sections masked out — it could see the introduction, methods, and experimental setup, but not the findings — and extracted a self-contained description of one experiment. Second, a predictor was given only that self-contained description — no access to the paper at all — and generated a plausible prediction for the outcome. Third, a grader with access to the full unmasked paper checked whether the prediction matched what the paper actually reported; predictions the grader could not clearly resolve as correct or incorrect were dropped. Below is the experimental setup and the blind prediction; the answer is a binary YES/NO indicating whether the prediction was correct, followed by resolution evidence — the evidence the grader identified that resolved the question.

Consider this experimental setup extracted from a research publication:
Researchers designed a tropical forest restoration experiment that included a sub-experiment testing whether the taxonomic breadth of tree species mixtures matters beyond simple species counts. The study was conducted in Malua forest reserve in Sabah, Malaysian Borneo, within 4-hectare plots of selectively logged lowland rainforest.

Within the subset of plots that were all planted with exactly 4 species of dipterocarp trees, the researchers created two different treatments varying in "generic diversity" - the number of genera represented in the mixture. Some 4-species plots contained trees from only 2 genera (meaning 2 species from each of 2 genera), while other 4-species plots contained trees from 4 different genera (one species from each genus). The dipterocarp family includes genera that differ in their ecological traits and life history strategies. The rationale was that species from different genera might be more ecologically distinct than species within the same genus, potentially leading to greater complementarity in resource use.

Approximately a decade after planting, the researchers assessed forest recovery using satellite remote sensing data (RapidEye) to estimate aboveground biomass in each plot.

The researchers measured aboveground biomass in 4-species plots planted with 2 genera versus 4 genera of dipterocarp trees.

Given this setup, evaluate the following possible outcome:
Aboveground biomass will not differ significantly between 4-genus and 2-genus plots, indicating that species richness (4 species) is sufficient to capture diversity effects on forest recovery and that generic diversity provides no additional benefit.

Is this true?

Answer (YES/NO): YES